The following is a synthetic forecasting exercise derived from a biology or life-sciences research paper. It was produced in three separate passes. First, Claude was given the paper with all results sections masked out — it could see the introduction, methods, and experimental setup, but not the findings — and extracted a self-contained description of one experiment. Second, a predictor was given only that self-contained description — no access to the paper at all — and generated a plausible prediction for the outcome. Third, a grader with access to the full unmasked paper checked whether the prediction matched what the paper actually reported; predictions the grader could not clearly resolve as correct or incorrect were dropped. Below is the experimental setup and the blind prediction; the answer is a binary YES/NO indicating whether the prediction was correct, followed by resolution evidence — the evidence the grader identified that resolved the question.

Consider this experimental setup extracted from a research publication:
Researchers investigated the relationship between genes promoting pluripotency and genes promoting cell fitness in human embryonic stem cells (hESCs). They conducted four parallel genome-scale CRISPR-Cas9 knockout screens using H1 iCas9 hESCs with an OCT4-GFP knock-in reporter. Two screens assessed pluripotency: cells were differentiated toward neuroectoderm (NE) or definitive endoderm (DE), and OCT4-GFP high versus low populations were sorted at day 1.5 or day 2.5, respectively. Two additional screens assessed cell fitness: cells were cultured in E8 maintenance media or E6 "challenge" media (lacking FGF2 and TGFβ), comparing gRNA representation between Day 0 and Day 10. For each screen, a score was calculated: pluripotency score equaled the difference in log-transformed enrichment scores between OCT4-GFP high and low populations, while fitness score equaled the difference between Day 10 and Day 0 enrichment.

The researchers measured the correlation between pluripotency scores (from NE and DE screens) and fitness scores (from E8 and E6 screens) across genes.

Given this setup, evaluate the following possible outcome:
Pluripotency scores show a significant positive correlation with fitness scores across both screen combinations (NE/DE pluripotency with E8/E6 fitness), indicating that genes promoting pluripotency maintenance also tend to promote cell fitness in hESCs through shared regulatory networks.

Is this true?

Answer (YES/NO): NO